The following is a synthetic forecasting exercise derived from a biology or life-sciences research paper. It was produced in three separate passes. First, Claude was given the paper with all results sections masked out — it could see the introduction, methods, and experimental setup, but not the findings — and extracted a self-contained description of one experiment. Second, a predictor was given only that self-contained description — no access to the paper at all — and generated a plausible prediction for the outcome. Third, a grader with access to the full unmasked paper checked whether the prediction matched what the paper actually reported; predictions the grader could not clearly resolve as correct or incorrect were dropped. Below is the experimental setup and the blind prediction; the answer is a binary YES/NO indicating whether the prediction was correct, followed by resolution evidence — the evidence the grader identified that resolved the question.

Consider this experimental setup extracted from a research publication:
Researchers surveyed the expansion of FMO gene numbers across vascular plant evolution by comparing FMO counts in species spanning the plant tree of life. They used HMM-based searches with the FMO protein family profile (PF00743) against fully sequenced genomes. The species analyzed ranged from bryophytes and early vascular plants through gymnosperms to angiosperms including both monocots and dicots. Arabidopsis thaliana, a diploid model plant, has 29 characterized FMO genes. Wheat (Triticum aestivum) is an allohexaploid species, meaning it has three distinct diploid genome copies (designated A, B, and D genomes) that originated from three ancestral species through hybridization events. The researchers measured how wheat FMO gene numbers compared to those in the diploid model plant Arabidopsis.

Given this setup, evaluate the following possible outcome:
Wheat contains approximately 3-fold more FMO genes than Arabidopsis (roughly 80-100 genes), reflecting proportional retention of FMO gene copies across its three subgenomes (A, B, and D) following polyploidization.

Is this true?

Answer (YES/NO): NO